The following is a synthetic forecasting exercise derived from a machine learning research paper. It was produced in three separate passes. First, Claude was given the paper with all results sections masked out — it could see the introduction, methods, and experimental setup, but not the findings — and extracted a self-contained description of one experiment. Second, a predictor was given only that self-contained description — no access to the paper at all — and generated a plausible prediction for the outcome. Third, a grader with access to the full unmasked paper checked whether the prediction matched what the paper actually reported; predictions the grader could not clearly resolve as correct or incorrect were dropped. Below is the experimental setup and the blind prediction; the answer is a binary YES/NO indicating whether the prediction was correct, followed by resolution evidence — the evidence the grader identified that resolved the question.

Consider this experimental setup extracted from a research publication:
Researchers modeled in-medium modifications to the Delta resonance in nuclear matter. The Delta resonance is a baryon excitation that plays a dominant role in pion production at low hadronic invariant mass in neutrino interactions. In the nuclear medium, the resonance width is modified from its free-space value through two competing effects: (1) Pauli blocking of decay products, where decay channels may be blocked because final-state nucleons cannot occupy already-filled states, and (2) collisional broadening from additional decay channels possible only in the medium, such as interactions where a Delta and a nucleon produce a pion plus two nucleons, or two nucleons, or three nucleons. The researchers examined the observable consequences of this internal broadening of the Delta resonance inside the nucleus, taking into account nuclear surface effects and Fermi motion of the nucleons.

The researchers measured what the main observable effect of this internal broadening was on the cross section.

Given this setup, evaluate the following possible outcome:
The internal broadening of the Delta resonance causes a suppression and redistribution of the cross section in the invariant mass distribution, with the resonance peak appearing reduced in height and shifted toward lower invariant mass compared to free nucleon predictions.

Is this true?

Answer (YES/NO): NO